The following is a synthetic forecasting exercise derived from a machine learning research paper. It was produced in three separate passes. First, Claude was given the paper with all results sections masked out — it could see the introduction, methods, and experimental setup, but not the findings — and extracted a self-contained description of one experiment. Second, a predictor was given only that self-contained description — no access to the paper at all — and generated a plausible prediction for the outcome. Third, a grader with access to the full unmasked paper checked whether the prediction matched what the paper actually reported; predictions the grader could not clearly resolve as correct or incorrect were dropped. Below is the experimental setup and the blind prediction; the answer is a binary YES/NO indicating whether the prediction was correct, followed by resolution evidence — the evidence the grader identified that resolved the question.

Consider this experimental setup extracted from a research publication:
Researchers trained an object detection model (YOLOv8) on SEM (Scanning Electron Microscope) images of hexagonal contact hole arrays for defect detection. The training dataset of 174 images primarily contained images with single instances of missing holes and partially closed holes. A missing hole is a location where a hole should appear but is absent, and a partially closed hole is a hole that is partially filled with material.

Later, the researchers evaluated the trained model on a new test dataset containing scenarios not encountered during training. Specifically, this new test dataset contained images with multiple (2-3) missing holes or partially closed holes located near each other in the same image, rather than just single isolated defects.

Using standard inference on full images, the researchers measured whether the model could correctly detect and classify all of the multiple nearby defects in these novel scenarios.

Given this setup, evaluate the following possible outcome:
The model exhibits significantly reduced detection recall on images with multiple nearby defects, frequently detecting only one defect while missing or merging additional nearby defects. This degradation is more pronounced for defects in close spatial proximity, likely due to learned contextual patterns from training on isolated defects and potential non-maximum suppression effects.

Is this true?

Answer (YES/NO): NO